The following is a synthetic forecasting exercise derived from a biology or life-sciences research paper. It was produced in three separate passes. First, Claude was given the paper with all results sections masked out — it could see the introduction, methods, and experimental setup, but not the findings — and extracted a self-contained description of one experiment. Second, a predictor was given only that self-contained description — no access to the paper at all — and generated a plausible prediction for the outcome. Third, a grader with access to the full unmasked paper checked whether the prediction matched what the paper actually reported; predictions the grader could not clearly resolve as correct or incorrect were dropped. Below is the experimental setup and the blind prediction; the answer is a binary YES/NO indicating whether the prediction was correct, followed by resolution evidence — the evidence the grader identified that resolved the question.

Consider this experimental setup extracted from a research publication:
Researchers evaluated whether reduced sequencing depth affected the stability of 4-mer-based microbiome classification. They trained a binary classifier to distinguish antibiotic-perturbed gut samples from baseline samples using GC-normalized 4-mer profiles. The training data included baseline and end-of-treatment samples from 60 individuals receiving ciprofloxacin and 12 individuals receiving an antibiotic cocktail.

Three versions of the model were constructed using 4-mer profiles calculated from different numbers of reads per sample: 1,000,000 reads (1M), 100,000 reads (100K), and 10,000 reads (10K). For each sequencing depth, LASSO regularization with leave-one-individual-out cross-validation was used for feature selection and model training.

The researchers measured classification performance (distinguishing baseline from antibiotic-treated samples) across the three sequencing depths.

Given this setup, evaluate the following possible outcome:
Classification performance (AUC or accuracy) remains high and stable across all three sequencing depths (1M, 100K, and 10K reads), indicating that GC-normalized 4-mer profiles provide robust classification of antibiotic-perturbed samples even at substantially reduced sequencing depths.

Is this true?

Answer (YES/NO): YES